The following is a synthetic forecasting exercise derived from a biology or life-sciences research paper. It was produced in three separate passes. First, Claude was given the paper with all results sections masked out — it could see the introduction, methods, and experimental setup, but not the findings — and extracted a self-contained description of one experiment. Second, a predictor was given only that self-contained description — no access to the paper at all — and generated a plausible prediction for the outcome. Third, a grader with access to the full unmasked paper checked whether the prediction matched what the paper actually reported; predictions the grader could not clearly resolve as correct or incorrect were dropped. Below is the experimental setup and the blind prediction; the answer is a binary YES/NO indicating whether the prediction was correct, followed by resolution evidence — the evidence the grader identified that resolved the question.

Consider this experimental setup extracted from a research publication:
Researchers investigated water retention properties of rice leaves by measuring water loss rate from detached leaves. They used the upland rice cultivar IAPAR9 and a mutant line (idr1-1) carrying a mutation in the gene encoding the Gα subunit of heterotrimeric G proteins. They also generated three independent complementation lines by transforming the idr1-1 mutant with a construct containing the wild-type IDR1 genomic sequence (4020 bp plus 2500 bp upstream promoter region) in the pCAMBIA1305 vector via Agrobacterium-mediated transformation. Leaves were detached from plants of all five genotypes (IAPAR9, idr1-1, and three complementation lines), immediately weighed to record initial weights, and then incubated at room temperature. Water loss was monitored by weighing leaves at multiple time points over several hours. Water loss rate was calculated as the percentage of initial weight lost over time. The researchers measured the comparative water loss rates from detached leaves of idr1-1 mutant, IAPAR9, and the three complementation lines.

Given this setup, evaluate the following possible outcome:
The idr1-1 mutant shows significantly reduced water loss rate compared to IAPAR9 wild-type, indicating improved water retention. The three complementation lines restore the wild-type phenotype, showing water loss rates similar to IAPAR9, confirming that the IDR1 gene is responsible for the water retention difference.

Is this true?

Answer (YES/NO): YES